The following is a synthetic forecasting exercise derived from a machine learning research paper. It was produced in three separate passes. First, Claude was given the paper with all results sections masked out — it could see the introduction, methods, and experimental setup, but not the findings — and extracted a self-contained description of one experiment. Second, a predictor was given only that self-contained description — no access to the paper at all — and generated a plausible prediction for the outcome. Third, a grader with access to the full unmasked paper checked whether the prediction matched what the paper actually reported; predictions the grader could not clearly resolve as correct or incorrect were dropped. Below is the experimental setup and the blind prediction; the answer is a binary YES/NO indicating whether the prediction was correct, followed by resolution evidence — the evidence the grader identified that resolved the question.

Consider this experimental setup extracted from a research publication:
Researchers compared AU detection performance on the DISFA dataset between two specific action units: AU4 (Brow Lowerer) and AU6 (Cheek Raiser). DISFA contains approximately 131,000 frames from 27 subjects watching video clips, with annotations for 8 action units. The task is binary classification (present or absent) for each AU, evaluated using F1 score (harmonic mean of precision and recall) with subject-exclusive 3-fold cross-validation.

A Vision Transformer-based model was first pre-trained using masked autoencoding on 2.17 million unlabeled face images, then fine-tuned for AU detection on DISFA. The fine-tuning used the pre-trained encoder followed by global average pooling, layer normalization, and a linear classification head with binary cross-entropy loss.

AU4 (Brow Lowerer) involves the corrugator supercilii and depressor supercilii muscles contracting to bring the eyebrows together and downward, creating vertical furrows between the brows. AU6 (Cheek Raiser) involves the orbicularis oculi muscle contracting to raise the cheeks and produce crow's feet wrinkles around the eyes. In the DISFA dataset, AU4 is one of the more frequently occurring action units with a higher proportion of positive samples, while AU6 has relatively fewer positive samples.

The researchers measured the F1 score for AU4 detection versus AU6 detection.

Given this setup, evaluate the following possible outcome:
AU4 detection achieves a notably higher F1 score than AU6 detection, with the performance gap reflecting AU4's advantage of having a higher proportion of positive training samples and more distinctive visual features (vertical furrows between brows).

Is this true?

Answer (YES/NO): YES